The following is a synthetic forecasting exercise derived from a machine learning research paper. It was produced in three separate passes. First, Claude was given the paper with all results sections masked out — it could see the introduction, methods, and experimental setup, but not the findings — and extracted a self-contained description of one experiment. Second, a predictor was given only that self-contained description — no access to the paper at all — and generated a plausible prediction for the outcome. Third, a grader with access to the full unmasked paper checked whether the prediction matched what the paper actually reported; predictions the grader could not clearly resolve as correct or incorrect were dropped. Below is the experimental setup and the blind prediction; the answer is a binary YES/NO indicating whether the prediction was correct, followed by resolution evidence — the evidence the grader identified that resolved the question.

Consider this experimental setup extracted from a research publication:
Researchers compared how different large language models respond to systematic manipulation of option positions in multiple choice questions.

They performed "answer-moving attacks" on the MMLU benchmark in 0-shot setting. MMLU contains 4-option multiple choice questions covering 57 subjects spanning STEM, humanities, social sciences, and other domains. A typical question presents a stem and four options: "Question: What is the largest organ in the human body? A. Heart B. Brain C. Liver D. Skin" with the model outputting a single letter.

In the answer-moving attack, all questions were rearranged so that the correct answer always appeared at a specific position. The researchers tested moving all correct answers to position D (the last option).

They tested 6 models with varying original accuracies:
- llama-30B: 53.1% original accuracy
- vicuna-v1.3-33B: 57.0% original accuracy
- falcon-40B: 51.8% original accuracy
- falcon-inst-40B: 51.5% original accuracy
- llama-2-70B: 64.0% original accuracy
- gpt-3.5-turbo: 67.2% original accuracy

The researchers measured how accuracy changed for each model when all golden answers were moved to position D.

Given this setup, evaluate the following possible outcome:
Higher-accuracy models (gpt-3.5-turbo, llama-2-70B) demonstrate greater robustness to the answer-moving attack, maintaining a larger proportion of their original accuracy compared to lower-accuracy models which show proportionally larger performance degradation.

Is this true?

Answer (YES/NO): NO